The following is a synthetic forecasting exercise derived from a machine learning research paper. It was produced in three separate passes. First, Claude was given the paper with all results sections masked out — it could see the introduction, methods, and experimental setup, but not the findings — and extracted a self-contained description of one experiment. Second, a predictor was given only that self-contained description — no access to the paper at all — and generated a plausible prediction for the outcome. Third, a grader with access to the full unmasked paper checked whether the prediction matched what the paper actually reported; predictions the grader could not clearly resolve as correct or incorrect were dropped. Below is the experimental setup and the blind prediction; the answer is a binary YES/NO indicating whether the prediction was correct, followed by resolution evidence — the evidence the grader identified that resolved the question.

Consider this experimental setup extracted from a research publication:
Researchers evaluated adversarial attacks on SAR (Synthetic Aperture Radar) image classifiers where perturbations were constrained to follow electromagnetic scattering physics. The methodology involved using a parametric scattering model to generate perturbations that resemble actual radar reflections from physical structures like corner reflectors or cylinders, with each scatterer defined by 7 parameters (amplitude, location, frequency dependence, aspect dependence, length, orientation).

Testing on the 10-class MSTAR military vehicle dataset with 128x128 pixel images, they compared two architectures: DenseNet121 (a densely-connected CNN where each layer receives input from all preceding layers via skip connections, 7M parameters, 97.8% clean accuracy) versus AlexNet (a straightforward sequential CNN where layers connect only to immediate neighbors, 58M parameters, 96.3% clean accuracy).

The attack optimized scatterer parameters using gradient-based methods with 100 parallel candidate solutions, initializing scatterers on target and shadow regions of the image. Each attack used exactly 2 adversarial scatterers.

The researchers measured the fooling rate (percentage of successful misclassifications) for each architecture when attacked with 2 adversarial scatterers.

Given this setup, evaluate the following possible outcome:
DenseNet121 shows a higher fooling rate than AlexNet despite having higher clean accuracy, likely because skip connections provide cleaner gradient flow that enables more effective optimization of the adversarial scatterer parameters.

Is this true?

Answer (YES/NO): NO